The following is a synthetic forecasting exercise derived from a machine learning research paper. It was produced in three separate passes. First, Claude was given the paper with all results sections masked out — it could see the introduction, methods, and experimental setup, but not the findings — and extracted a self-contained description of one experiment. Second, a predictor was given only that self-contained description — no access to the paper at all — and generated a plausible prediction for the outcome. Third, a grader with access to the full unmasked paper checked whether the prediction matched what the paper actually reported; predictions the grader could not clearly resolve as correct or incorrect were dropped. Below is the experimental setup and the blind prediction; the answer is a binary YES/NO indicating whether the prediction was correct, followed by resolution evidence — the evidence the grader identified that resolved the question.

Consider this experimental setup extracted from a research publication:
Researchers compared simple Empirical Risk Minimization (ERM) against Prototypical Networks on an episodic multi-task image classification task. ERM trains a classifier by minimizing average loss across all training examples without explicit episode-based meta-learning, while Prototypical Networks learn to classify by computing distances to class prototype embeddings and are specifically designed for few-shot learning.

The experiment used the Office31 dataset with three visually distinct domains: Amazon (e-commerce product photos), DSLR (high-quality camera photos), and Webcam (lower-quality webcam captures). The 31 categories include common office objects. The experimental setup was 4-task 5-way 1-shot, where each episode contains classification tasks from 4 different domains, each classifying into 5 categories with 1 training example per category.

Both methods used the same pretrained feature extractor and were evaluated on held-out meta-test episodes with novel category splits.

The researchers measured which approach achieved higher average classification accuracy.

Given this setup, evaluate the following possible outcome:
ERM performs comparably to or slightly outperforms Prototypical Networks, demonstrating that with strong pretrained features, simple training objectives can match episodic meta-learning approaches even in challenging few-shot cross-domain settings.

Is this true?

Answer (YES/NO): NO